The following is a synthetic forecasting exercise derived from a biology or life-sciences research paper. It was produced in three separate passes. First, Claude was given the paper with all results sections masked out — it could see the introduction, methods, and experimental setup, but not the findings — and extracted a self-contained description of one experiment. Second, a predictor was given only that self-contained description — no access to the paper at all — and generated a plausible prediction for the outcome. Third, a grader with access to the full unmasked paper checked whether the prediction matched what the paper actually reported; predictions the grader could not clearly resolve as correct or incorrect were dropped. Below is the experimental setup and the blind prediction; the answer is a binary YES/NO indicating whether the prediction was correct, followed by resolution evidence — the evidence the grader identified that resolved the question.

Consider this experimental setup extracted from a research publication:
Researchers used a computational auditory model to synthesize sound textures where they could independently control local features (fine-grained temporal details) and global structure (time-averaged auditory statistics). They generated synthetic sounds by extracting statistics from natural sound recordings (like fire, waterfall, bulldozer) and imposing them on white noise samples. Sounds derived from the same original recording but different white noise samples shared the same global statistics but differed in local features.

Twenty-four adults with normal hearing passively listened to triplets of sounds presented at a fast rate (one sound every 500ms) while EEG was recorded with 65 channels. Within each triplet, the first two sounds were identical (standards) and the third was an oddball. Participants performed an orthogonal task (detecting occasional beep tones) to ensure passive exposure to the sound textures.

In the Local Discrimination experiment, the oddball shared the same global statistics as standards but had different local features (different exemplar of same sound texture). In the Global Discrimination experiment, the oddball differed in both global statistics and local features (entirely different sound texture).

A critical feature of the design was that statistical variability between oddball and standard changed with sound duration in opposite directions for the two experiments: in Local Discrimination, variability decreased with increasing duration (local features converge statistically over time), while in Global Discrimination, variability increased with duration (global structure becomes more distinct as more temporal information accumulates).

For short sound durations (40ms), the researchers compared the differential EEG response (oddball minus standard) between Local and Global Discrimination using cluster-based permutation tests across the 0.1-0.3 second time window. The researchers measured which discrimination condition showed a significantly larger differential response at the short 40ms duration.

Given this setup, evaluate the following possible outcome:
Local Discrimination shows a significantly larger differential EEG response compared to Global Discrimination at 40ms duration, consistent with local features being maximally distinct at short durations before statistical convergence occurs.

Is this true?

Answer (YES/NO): YES